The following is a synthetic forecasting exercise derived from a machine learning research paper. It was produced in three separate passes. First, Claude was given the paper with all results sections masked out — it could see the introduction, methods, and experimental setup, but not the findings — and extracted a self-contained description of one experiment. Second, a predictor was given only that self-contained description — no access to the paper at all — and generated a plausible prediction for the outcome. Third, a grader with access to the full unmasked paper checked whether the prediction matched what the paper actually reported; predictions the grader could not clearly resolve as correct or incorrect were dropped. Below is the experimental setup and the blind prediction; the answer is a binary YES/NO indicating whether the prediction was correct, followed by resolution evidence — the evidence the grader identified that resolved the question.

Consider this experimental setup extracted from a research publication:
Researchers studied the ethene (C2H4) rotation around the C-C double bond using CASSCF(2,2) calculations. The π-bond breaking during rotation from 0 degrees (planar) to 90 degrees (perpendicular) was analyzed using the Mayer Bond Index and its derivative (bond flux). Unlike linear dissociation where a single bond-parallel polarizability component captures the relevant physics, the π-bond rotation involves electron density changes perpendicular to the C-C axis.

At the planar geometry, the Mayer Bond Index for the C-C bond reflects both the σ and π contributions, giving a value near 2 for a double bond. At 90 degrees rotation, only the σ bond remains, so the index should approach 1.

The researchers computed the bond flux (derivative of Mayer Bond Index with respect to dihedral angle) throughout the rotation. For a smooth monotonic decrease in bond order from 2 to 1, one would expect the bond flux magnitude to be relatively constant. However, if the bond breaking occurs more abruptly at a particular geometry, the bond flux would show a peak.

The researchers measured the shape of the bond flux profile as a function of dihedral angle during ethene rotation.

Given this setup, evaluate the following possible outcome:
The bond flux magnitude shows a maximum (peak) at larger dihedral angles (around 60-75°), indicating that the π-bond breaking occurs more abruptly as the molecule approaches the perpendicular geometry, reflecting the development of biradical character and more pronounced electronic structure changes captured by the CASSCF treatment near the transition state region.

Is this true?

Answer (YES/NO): NO